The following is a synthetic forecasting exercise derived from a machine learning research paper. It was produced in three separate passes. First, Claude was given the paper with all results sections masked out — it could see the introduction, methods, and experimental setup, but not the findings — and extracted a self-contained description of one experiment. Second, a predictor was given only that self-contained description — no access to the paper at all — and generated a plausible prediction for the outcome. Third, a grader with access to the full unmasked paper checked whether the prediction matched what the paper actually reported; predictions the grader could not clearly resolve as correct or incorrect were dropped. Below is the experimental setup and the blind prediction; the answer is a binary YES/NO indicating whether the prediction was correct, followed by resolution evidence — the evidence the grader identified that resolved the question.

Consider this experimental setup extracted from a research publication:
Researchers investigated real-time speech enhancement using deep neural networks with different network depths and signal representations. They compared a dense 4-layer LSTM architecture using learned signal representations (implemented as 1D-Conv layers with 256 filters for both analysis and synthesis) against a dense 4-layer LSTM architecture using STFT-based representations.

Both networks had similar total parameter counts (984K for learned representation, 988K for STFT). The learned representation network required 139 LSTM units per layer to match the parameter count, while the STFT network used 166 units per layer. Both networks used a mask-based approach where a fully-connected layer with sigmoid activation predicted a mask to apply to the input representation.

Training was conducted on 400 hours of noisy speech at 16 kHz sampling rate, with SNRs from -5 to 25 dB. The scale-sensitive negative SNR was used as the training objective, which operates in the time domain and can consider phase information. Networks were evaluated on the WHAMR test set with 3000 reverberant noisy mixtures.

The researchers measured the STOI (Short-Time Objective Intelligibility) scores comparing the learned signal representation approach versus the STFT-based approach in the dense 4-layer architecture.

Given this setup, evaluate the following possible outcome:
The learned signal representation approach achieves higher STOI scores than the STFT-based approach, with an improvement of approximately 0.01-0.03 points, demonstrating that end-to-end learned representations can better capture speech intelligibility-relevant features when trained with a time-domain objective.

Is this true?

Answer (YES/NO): NO